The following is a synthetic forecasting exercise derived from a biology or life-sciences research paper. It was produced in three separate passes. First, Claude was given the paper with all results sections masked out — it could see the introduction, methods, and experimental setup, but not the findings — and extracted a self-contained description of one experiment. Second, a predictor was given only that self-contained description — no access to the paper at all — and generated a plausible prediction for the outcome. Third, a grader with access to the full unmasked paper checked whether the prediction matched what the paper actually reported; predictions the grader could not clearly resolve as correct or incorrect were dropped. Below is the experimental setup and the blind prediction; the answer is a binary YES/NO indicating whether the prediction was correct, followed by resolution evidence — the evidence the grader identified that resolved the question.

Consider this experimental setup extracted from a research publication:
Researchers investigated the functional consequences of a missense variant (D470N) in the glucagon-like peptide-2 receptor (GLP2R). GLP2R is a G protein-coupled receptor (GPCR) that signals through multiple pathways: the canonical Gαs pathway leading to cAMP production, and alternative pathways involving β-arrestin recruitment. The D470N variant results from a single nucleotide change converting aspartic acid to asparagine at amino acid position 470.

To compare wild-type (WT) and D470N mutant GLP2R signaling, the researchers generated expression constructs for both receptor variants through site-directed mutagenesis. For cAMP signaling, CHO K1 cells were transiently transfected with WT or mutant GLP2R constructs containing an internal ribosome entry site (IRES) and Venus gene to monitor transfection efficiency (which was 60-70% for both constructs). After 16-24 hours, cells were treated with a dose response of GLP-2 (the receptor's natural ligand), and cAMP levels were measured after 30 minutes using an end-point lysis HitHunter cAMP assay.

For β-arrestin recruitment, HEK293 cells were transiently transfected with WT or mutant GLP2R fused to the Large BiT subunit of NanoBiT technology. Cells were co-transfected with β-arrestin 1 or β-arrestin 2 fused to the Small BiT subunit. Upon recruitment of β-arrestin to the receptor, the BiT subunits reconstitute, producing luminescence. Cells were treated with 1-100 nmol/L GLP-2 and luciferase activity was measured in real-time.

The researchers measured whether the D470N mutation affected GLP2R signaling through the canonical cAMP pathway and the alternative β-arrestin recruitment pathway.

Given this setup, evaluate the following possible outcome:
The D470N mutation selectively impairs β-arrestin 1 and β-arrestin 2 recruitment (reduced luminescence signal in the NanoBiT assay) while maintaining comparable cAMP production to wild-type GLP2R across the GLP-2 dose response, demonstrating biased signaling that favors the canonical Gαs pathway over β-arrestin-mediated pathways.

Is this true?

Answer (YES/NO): YES